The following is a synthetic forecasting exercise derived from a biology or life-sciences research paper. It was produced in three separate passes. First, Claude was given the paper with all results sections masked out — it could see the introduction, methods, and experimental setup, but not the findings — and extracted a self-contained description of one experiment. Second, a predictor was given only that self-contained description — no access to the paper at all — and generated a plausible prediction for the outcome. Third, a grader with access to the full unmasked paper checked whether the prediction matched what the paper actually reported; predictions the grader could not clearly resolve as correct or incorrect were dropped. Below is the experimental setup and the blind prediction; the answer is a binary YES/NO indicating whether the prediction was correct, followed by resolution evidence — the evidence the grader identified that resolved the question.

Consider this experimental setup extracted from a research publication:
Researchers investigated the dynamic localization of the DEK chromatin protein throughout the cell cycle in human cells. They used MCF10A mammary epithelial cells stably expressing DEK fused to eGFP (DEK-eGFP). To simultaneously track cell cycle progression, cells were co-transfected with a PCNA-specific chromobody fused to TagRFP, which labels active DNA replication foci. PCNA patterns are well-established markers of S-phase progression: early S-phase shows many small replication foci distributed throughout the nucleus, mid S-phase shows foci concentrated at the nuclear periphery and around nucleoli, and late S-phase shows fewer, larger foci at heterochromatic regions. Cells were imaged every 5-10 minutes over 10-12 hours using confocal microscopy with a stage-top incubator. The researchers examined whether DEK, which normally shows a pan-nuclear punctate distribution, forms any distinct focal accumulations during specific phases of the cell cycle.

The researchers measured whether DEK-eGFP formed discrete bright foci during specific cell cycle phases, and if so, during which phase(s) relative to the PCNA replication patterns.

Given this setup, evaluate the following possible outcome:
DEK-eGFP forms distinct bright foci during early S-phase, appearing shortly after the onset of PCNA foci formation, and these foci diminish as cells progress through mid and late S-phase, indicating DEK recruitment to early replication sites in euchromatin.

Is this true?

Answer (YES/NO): NO